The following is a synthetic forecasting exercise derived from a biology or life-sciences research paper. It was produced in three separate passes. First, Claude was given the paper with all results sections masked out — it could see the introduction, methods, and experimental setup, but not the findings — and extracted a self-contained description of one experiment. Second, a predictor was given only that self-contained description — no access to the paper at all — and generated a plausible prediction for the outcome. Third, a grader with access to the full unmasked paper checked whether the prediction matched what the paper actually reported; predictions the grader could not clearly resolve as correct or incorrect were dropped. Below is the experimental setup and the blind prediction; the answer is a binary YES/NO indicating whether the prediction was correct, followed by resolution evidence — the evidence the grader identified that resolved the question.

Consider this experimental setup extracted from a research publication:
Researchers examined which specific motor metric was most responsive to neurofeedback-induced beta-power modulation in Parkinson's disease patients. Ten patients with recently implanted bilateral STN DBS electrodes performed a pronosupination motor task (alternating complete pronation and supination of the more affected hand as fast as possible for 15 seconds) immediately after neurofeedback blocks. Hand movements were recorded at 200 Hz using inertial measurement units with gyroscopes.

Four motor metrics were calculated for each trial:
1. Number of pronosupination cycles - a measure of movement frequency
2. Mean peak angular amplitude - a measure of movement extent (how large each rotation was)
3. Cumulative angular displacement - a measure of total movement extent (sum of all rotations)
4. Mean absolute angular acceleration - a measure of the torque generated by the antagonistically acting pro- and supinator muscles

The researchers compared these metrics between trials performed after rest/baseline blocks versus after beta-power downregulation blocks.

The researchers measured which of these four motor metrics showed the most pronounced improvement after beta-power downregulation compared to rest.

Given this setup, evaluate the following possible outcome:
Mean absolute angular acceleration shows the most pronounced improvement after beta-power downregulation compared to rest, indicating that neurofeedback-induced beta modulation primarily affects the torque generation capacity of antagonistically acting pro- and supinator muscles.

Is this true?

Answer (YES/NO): NO